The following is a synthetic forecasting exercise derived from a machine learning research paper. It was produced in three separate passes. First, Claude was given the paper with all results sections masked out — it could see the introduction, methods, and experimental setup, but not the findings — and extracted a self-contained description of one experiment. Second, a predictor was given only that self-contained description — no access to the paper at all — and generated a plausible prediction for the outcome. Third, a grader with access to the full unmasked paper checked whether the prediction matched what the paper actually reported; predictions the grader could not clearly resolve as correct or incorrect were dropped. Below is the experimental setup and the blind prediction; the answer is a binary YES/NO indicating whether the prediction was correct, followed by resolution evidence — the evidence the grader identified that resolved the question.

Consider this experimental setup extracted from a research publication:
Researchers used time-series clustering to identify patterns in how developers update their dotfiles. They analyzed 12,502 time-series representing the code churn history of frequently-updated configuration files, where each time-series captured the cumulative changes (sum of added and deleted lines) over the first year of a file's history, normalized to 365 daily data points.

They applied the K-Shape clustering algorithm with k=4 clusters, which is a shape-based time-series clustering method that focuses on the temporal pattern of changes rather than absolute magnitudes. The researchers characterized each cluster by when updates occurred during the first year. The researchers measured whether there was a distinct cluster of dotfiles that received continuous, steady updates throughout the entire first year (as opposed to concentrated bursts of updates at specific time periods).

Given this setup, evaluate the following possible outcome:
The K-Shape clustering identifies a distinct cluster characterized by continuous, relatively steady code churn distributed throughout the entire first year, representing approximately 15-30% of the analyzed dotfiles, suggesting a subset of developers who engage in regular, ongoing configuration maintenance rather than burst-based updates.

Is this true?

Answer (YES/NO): YES